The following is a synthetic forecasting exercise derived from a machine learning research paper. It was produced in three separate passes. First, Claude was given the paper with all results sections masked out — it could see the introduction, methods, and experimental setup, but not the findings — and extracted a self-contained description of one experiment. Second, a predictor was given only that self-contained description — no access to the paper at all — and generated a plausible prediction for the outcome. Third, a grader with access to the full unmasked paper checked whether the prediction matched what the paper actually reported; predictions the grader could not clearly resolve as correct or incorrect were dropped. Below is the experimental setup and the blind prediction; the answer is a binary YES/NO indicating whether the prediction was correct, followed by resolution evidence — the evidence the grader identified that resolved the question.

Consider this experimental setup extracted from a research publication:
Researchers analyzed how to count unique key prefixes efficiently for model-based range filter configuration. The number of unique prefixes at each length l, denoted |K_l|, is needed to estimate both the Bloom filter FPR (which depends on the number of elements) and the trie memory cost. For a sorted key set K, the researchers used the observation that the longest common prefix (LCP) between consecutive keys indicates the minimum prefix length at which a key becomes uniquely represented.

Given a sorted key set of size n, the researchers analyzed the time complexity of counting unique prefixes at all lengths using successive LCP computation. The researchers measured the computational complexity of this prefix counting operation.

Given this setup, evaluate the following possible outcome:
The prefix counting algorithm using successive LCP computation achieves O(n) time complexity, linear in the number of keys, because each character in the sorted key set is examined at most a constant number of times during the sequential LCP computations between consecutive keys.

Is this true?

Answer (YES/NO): YES